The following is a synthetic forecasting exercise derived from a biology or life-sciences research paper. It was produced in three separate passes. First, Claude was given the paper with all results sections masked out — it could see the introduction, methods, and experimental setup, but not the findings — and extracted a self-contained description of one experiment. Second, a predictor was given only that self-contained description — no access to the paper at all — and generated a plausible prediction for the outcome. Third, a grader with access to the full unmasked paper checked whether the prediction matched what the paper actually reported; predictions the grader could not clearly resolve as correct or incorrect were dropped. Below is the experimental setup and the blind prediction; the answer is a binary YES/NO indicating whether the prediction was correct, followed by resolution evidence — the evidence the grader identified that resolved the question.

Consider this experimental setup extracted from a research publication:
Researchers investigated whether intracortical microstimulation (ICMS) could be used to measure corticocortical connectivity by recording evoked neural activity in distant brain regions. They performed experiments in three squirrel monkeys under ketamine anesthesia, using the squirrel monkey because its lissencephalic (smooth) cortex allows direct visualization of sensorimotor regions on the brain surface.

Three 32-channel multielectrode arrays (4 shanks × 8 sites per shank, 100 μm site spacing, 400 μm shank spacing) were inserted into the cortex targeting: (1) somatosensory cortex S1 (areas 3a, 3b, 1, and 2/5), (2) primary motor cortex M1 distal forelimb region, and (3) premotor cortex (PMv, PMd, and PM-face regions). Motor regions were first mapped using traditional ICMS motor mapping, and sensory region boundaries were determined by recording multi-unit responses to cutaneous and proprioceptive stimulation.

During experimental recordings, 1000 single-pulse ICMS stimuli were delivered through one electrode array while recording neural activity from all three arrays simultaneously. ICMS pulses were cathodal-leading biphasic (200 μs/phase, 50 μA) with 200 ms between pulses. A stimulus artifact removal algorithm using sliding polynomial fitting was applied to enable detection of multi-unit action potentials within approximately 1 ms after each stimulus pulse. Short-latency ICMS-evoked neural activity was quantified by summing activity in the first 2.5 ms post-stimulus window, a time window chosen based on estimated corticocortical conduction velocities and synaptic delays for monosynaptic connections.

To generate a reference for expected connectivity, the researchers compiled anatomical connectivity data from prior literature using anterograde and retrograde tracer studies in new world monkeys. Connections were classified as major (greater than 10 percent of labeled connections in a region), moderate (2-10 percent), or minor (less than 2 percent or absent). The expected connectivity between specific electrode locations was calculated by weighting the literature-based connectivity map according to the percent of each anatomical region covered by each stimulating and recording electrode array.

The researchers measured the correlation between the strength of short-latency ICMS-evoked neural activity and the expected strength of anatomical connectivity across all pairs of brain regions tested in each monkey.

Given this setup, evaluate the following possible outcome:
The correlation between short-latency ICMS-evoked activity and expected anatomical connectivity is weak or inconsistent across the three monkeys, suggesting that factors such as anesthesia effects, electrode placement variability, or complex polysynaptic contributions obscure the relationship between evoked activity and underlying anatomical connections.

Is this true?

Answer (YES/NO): NO